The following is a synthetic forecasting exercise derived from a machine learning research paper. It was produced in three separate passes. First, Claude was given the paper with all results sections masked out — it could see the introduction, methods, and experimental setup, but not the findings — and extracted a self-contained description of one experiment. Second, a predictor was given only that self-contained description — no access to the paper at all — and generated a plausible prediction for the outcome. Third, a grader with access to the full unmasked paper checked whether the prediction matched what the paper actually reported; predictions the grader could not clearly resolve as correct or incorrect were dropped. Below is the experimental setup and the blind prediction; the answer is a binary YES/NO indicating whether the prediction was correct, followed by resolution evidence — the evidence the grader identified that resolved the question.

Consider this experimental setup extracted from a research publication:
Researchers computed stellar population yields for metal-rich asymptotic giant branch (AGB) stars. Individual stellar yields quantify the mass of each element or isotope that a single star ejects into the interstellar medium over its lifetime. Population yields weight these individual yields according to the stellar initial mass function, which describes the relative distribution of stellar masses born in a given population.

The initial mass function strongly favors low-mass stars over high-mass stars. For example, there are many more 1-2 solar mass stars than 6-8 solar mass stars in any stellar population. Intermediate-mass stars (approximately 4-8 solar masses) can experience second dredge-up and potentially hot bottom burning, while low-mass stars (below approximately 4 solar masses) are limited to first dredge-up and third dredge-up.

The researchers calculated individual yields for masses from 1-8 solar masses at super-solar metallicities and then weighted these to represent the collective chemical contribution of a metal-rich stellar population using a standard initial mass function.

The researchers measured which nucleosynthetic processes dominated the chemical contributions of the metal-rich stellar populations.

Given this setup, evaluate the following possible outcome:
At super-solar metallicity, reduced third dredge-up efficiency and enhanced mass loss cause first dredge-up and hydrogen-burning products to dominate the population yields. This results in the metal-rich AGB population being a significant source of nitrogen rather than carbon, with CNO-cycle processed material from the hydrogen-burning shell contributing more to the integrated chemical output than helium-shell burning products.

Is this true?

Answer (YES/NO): YES